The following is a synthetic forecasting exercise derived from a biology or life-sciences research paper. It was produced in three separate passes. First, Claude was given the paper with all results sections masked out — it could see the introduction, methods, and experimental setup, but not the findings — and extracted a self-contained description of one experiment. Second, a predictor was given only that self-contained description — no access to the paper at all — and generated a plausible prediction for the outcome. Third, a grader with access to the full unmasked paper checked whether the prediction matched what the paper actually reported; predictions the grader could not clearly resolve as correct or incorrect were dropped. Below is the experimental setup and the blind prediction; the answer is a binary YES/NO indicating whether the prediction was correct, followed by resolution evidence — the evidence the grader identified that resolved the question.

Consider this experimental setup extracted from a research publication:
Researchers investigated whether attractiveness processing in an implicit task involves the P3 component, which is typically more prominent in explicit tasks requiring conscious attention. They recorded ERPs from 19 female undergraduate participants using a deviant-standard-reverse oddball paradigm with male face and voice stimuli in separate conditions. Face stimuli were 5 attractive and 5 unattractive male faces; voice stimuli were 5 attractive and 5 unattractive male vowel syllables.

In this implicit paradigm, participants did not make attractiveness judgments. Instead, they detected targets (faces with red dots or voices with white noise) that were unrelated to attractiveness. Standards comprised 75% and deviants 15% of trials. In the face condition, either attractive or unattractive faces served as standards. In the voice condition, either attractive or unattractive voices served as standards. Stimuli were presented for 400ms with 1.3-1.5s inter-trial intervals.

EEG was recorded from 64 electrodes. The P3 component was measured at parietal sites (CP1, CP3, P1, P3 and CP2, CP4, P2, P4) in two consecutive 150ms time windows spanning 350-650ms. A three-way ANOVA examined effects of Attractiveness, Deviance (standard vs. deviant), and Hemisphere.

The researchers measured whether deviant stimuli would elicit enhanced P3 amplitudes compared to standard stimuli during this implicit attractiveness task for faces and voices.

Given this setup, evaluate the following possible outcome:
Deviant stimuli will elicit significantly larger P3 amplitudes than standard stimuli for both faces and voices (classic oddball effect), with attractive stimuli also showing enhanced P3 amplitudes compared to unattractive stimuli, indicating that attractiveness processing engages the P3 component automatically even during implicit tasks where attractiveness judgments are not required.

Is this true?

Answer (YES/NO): NO